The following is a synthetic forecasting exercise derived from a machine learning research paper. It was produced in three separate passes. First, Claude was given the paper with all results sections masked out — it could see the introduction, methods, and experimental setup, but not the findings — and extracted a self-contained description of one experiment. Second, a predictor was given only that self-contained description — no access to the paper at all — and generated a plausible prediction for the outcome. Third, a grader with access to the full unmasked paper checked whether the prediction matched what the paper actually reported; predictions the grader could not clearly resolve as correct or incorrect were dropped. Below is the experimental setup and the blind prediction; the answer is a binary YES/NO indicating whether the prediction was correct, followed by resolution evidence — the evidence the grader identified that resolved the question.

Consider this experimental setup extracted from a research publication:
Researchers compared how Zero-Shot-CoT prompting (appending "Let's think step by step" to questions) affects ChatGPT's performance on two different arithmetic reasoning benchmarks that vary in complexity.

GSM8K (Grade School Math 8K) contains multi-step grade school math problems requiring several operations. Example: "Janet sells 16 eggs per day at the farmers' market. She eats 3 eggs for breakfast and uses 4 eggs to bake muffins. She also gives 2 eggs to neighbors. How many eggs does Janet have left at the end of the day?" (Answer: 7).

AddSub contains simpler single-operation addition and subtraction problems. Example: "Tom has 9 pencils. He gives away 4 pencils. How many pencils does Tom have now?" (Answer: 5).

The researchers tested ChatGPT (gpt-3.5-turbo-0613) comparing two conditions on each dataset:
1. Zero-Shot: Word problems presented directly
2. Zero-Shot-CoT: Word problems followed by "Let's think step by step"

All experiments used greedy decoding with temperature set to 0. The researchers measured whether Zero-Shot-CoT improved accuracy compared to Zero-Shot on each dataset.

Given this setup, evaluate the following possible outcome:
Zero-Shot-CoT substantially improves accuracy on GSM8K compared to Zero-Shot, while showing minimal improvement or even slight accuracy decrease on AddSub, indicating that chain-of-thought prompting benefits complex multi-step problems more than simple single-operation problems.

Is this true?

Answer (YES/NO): NO